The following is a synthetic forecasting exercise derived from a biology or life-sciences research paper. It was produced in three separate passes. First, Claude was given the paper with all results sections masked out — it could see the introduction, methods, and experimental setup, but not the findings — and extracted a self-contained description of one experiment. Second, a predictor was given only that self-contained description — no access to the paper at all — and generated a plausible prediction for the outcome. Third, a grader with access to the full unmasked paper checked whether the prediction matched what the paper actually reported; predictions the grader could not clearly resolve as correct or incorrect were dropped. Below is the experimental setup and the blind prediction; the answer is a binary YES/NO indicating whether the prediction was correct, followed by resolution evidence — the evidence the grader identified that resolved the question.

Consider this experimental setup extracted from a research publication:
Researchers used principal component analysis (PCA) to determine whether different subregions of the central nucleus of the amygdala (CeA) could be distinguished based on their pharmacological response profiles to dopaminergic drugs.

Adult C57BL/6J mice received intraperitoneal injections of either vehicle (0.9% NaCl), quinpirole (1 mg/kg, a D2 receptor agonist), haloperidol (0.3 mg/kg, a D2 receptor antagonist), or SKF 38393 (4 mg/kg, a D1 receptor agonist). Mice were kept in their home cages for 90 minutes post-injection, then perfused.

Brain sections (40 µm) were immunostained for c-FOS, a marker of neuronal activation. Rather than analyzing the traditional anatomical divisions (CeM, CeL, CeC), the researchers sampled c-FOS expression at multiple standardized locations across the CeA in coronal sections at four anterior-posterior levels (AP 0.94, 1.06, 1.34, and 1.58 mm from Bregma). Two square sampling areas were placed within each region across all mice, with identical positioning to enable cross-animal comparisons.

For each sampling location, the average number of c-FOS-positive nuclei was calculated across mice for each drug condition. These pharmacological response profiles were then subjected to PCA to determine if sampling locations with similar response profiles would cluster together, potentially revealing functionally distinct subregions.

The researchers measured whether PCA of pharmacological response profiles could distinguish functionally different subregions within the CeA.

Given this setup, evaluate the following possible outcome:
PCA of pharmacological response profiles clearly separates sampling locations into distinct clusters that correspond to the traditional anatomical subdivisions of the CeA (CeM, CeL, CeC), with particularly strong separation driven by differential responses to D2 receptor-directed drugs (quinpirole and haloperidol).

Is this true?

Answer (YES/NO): NO